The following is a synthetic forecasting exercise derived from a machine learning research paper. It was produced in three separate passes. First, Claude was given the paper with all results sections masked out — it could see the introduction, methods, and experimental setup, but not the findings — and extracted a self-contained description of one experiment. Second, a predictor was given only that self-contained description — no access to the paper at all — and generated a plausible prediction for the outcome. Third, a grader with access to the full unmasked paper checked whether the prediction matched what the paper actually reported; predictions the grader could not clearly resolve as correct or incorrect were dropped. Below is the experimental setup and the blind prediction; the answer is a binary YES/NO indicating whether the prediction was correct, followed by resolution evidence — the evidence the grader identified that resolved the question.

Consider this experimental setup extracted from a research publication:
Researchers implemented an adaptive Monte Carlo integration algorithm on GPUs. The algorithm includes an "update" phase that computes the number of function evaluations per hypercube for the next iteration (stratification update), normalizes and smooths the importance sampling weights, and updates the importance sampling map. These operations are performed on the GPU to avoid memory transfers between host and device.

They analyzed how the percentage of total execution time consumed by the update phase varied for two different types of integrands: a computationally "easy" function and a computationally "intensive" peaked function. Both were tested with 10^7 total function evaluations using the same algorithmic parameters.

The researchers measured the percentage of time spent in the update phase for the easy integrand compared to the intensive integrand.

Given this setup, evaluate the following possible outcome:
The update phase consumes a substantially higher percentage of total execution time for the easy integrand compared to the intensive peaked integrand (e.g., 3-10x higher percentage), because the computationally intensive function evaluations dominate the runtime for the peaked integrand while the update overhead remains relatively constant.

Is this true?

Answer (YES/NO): YES